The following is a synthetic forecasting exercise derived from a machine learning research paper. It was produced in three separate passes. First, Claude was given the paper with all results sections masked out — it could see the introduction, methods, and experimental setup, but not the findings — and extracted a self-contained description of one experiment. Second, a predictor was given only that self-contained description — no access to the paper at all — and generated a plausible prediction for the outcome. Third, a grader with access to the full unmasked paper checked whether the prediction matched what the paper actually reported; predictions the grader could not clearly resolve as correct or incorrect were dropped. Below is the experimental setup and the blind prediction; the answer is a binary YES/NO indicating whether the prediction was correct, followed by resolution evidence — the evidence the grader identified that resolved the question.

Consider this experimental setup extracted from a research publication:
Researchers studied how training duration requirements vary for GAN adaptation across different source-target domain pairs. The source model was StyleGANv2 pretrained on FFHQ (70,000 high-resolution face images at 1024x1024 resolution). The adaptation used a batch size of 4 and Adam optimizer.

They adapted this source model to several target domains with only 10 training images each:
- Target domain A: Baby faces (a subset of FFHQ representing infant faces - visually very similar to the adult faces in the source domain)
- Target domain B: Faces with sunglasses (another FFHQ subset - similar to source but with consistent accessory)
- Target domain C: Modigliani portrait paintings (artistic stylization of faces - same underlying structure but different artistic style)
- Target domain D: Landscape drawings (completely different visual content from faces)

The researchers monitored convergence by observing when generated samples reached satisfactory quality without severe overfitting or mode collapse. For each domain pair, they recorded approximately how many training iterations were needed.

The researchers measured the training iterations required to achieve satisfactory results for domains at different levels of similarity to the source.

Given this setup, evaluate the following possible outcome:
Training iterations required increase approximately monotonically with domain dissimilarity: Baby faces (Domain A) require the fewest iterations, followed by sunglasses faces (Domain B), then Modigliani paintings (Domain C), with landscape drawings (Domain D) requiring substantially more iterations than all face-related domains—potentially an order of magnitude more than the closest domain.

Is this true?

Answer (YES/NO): NO